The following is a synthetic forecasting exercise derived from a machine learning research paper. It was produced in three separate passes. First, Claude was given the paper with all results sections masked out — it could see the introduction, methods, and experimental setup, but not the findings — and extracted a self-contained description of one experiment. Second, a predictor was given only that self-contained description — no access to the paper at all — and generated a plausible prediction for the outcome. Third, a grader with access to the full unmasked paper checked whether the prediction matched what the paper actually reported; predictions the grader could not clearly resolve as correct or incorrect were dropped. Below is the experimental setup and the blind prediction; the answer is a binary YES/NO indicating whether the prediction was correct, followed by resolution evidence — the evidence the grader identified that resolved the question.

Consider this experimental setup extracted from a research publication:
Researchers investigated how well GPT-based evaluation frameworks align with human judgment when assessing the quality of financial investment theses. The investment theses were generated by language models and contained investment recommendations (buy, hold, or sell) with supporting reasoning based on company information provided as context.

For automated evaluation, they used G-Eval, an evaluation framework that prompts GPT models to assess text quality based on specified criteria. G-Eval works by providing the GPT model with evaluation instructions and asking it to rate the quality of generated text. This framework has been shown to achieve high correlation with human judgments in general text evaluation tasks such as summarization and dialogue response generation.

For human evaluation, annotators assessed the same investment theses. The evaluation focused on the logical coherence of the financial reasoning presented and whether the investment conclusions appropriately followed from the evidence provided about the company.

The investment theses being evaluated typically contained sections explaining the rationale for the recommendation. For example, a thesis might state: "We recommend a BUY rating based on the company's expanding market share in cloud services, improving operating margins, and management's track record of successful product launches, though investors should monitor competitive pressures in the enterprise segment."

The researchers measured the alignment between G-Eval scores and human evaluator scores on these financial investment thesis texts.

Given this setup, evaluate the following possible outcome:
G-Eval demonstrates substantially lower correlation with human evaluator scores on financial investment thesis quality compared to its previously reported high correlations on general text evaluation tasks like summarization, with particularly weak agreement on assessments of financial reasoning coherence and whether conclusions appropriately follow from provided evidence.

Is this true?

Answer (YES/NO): YES